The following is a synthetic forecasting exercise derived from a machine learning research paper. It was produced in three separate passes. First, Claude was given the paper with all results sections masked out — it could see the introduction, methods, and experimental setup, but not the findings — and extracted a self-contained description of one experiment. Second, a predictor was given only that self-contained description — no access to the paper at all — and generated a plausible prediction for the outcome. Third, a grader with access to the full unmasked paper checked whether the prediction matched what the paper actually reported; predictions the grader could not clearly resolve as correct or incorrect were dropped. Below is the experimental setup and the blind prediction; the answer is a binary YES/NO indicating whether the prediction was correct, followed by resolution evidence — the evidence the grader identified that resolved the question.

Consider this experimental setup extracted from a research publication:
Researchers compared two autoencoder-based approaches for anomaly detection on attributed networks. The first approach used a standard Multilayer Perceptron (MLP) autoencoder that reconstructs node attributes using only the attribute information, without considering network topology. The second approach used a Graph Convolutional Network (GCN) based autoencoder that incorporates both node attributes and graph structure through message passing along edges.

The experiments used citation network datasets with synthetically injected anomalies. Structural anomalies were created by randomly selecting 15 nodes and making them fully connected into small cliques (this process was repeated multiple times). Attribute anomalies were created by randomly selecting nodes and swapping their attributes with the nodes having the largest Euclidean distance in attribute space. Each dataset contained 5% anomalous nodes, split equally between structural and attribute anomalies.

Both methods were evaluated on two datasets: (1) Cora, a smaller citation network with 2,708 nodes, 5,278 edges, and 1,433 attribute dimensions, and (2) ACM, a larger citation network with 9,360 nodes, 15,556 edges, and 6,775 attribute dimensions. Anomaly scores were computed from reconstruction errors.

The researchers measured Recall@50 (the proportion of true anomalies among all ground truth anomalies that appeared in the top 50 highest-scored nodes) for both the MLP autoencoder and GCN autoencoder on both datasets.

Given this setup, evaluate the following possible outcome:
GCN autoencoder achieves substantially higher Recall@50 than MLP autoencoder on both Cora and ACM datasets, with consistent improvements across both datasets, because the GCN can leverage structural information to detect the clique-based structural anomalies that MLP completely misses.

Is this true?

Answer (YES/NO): NO